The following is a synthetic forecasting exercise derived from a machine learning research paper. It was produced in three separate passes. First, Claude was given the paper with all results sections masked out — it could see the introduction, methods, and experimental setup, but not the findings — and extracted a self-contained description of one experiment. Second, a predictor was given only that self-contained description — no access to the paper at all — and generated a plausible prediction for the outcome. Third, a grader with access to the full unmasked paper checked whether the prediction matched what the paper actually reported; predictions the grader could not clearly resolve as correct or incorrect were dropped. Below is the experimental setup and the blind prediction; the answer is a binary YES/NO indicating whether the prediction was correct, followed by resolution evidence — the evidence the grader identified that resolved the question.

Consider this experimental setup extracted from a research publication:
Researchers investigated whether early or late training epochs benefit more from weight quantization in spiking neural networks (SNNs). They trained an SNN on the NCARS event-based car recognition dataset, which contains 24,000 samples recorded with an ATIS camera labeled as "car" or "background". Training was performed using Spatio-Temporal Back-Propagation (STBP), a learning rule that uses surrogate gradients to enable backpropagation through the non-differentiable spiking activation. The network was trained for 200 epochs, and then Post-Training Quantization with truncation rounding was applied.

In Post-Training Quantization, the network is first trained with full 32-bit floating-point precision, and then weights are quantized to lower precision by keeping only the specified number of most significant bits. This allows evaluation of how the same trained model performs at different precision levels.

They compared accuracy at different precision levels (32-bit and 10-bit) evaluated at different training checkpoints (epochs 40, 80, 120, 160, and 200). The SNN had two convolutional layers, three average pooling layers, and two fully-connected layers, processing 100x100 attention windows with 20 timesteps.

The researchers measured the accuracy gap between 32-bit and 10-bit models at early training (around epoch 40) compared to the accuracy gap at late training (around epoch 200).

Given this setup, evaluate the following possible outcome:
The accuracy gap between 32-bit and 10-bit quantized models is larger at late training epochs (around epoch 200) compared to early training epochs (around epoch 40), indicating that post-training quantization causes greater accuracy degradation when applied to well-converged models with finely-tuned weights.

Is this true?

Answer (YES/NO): NO